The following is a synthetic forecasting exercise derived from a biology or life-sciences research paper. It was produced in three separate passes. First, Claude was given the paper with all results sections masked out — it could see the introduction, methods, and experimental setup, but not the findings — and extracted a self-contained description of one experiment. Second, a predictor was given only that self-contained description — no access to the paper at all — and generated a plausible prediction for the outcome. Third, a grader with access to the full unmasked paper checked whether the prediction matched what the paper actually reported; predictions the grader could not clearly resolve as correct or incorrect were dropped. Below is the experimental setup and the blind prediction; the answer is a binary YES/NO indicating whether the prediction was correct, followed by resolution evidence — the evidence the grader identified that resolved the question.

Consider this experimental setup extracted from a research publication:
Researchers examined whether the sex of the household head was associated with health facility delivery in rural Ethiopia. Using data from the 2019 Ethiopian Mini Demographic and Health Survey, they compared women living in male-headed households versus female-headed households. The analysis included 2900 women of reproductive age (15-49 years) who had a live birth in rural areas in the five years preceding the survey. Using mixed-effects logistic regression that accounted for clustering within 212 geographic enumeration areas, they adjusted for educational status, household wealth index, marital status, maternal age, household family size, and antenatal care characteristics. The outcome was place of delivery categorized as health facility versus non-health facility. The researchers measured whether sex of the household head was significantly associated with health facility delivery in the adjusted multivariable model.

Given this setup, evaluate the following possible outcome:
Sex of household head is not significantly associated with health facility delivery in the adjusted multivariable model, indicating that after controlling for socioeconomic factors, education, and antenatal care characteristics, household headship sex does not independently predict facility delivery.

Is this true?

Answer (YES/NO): NO